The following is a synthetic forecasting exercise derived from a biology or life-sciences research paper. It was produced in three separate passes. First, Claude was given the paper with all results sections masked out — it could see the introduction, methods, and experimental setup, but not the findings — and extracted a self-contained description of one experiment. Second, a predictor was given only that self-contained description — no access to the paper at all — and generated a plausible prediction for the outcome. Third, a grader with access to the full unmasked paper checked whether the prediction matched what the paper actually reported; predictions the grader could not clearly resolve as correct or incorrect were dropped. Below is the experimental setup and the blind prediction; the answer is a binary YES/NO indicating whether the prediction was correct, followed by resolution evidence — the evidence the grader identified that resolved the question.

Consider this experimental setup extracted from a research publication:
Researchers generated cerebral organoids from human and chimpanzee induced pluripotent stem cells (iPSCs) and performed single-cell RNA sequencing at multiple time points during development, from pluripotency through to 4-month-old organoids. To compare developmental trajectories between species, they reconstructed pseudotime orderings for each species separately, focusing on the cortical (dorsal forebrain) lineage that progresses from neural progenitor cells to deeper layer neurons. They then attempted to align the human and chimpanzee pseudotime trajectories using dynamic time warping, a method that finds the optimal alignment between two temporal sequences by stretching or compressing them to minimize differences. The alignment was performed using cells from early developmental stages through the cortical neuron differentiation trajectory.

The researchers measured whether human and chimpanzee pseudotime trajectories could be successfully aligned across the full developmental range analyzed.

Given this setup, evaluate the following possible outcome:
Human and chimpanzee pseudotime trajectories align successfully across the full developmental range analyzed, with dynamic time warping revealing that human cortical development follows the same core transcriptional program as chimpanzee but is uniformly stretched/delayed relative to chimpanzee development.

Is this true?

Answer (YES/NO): NO